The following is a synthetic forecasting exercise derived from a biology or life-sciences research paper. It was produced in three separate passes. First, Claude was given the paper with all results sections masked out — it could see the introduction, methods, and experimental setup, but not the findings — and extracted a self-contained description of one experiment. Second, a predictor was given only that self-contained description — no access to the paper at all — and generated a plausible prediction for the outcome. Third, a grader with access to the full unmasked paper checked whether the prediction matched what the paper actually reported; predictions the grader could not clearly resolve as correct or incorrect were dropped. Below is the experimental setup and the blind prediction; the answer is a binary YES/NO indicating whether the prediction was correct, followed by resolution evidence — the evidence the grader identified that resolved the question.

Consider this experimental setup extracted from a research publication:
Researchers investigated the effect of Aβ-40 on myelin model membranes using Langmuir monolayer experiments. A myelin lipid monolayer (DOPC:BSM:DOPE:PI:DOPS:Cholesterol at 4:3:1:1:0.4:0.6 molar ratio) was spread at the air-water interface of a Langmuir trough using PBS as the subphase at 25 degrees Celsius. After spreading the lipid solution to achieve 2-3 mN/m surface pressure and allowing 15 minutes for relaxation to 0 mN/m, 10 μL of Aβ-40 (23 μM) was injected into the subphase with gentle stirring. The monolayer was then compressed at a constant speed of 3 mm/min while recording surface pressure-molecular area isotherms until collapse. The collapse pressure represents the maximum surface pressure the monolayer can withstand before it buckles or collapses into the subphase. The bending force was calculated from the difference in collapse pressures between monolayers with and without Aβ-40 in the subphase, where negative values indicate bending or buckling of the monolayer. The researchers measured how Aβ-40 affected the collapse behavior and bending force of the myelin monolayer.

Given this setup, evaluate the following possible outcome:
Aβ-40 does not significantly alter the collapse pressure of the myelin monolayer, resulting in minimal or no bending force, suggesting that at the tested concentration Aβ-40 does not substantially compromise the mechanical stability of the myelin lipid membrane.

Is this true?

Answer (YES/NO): NO